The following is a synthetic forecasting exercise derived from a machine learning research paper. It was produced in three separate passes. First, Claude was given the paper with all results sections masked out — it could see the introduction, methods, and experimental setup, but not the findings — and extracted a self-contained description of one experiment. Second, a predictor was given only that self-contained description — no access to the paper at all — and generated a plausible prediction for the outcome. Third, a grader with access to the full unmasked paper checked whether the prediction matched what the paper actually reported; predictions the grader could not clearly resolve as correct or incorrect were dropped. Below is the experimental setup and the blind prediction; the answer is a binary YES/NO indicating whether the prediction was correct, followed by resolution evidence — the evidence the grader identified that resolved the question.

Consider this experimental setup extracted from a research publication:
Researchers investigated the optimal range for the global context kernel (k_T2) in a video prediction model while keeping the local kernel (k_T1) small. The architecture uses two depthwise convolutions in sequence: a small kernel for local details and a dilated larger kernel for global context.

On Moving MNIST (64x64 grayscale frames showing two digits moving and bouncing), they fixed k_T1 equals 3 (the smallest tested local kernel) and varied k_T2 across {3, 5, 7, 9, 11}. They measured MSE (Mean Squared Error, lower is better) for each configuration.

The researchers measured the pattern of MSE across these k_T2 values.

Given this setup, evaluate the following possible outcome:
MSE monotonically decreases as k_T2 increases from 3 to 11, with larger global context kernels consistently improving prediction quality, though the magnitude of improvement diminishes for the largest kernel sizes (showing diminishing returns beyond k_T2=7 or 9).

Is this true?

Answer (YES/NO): NO